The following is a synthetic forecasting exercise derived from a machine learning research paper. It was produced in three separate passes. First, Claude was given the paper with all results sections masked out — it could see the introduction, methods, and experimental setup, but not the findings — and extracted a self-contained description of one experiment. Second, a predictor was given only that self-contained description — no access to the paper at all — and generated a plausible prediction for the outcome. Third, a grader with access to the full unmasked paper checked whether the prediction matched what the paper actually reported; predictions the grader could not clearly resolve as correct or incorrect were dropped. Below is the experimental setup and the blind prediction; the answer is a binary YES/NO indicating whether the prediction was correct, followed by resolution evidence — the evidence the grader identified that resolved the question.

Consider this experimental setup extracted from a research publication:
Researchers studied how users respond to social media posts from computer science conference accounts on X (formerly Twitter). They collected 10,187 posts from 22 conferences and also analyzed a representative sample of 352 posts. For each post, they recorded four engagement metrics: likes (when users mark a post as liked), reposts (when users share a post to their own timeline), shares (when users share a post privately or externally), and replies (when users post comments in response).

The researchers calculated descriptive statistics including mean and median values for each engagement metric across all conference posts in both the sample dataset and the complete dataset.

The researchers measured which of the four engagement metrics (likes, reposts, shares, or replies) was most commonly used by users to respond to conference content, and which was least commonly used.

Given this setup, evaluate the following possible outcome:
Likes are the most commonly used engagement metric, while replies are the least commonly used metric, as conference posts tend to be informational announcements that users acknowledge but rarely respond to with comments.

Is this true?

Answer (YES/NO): YES